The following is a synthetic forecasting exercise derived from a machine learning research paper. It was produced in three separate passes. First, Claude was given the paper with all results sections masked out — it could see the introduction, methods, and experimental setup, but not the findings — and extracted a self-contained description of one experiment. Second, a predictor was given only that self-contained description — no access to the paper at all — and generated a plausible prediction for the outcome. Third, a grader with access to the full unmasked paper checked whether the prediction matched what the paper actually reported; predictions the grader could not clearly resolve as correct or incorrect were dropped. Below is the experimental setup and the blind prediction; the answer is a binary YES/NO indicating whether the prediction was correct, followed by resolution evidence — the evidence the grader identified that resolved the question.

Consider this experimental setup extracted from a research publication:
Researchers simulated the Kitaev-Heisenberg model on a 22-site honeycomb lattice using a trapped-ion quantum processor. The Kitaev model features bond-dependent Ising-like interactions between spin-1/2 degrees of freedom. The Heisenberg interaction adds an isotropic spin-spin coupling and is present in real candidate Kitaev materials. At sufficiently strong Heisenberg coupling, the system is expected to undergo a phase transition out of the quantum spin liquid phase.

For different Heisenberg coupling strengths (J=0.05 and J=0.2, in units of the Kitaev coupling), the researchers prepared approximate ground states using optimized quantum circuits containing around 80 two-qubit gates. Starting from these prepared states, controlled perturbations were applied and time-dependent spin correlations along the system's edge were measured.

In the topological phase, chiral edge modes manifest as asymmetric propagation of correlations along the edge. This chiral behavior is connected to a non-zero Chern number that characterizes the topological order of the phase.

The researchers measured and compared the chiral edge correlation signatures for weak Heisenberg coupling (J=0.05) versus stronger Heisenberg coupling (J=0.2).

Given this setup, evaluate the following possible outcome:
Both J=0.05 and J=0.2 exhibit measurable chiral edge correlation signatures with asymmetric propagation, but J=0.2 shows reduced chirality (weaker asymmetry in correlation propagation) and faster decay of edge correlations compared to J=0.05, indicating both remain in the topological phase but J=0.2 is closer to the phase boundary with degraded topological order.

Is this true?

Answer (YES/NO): NO